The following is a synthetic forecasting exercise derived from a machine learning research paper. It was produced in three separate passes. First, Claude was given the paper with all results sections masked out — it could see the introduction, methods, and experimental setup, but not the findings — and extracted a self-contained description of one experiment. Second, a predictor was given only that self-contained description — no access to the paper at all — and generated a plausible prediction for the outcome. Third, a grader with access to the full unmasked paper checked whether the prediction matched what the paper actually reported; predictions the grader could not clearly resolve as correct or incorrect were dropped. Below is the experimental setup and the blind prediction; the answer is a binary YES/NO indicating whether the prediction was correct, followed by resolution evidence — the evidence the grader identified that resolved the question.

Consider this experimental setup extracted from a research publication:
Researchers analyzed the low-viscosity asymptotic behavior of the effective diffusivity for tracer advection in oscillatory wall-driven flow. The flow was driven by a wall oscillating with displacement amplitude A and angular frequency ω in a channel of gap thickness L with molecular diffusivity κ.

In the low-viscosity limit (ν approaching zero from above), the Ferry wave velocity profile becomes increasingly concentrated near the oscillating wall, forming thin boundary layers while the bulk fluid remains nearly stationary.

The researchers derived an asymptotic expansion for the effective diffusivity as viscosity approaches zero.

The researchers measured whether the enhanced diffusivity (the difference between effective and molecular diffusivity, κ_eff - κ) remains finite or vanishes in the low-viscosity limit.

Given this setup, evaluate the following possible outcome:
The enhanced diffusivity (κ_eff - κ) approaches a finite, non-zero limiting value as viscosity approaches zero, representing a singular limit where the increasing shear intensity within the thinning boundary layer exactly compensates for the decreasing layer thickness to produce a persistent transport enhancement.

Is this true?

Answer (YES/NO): NO